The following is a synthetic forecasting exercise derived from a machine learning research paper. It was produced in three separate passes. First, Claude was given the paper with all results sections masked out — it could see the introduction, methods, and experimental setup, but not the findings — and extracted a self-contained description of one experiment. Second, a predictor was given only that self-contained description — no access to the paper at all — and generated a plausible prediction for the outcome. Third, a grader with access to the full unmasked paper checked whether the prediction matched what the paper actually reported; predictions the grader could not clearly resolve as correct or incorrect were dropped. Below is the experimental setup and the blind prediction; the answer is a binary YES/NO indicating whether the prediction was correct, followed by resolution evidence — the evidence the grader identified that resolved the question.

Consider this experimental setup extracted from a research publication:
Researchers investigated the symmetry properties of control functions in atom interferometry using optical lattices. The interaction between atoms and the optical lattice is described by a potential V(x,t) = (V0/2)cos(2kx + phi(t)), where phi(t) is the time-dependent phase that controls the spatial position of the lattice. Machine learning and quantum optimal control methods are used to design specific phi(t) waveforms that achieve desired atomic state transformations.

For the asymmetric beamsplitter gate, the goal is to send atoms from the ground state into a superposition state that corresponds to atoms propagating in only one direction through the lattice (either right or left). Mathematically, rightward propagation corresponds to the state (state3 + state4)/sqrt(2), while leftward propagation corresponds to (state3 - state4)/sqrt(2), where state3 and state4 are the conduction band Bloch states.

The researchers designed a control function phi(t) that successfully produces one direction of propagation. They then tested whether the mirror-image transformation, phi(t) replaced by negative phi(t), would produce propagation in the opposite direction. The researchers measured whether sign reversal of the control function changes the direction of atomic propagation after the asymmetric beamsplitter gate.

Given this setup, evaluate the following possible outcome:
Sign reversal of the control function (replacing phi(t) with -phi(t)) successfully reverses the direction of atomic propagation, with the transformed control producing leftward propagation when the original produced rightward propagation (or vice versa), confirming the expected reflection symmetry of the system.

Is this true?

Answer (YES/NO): YES